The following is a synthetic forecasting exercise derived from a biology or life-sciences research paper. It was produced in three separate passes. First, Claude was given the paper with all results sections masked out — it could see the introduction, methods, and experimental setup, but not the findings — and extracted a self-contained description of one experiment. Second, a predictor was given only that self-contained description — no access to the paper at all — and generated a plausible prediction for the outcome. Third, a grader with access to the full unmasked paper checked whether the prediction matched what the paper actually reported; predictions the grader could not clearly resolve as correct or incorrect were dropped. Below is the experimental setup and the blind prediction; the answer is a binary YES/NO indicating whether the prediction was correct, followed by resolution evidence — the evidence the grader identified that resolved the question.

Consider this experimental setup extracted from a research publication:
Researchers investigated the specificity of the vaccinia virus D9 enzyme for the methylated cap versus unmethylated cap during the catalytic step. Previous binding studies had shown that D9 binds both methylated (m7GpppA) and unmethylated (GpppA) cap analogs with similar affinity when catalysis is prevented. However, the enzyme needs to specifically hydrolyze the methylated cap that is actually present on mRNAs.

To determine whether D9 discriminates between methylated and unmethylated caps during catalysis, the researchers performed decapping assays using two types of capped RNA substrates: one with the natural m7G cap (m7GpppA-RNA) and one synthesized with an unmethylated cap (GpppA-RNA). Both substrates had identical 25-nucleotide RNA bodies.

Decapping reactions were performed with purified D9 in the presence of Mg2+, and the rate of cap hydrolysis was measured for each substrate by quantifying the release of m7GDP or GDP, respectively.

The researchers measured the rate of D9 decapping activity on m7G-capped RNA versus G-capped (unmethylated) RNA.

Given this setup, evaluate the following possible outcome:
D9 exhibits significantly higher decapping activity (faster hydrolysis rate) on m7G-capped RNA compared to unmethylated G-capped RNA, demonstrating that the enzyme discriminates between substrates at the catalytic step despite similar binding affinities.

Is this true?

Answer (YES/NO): YES